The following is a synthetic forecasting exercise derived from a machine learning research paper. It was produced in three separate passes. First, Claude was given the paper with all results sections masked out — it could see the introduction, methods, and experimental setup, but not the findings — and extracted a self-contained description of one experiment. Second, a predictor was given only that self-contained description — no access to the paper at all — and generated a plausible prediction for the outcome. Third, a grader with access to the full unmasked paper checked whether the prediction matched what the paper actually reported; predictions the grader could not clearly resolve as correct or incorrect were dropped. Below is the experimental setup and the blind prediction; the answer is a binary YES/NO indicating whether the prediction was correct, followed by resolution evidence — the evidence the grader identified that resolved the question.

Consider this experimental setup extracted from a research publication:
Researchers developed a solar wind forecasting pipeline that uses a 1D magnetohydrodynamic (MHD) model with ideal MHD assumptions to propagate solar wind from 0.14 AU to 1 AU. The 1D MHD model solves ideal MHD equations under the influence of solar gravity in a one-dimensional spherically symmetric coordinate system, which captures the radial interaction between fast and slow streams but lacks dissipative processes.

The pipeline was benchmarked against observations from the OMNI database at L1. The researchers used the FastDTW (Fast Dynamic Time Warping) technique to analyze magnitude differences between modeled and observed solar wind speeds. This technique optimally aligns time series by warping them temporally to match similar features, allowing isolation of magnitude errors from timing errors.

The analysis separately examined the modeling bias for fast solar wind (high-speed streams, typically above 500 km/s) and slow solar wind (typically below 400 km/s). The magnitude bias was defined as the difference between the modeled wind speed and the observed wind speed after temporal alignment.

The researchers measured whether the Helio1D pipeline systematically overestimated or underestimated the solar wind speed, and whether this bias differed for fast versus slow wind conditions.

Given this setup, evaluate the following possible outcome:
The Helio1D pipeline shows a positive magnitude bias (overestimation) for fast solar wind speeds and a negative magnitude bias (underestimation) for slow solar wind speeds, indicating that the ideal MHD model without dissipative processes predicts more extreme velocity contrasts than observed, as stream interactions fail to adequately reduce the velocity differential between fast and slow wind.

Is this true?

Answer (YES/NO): NO